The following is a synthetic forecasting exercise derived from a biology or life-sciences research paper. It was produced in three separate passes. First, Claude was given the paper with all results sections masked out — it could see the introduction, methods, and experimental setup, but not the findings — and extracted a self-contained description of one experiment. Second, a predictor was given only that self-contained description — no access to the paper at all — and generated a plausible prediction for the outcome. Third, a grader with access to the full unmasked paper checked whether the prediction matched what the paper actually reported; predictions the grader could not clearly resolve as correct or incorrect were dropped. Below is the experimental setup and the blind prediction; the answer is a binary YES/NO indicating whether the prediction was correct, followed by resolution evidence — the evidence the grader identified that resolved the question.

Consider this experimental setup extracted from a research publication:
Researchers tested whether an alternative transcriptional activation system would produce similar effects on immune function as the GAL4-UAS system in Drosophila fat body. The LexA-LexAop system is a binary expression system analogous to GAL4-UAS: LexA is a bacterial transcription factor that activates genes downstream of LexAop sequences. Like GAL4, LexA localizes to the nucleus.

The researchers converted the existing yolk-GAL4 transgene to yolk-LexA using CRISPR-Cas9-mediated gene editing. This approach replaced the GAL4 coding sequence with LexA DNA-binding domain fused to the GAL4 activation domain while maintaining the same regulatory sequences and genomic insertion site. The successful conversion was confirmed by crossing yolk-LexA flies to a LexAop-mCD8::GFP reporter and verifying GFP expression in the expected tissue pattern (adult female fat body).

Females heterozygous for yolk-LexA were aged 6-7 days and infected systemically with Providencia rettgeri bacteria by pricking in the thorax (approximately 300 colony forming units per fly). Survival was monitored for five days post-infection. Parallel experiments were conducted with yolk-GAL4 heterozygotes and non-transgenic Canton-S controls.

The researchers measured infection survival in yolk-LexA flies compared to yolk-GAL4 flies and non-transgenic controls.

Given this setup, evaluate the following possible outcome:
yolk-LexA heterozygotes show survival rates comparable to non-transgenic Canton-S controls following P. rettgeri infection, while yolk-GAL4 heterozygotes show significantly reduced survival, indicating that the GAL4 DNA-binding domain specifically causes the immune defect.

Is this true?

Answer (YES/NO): NO